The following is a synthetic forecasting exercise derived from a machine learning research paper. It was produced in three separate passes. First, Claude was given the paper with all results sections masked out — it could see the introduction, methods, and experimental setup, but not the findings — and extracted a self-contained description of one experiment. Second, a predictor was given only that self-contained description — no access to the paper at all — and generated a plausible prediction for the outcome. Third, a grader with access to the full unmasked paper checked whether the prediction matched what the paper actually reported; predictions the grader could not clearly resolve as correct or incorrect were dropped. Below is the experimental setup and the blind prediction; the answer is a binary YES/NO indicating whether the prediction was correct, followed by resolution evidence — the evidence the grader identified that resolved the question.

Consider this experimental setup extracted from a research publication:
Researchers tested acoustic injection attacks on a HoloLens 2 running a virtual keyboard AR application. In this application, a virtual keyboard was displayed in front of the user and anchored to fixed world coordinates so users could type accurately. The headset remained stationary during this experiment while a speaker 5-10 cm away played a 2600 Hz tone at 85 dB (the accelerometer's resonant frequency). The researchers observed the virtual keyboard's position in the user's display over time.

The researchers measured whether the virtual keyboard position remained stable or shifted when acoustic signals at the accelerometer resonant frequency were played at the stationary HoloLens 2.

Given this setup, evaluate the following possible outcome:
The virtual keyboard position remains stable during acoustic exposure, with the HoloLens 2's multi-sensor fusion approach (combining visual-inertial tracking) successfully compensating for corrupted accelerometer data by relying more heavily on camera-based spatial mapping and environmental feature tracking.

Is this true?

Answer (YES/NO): NO